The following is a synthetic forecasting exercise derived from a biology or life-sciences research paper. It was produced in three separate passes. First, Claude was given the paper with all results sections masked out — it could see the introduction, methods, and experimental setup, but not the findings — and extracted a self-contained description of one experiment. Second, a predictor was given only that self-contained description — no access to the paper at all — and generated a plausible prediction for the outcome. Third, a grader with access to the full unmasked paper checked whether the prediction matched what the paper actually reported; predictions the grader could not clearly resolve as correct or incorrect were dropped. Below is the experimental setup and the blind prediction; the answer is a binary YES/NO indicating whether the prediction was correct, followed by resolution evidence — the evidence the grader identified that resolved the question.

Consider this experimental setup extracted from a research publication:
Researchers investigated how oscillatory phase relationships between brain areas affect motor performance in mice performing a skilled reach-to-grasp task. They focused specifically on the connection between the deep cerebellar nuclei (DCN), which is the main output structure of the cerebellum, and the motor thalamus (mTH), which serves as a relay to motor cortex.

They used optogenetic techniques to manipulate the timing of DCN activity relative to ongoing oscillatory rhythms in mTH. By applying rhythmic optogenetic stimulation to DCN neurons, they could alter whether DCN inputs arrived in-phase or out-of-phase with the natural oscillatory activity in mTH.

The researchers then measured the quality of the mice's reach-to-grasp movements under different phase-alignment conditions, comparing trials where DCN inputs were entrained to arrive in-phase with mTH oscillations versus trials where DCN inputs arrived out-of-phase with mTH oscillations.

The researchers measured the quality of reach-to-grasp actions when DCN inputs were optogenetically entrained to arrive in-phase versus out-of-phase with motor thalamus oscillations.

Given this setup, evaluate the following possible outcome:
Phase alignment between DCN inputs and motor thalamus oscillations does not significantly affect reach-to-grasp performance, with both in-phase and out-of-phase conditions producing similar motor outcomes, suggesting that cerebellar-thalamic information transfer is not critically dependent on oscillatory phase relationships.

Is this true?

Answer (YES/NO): NO